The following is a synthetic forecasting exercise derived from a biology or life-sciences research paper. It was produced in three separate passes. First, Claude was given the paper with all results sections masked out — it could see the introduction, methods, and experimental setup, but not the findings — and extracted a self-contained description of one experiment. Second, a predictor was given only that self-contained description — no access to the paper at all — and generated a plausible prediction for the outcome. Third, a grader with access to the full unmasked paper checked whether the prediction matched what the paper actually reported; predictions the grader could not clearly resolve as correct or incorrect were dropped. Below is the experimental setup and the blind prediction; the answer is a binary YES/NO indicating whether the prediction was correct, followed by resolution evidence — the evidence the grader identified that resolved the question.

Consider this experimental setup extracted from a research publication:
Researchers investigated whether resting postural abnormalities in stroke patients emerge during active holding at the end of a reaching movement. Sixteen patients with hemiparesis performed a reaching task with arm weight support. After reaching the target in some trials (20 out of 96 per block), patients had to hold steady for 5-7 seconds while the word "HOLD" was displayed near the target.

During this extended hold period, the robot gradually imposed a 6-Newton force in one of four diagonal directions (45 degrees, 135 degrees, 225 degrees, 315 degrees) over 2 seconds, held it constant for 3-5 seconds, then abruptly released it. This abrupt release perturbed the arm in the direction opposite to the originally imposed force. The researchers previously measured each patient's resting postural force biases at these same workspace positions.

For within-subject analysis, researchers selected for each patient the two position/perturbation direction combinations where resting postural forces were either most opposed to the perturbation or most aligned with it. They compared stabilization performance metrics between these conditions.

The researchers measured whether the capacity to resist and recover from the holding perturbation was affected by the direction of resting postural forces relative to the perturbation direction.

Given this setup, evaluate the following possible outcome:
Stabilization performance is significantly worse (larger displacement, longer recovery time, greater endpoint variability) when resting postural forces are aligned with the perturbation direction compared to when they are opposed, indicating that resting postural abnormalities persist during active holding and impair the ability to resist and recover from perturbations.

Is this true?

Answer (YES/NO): YES